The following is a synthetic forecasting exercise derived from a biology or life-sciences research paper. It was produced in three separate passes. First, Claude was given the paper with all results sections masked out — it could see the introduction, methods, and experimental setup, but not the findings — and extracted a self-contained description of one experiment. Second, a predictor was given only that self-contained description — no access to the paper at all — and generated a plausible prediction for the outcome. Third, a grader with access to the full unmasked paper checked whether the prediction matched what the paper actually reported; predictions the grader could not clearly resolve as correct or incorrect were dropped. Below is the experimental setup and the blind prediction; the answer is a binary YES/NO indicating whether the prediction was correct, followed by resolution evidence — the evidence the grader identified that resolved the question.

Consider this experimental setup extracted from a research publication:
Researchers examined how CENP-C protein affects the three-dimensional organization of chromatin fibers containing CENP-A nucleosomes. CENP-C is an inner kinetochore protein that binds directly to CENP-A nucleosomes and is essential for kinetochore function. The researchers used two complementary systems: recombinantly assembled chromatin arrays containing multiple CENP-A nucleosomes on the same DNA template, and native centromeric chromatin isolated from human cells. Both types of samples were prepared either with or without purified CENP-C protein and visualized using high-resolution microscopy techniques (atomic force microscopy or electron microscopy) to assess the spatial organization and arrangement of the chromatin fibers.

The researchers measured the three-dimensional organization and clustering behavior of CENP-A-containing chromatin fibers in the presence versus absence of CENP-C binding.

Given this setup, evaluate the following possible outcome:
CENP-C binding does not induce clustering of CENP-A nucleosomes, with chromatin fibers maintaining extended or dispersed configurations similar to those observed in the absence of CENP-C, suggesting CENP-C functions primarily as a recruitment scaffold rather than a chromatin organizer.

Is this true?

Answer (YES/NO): NO